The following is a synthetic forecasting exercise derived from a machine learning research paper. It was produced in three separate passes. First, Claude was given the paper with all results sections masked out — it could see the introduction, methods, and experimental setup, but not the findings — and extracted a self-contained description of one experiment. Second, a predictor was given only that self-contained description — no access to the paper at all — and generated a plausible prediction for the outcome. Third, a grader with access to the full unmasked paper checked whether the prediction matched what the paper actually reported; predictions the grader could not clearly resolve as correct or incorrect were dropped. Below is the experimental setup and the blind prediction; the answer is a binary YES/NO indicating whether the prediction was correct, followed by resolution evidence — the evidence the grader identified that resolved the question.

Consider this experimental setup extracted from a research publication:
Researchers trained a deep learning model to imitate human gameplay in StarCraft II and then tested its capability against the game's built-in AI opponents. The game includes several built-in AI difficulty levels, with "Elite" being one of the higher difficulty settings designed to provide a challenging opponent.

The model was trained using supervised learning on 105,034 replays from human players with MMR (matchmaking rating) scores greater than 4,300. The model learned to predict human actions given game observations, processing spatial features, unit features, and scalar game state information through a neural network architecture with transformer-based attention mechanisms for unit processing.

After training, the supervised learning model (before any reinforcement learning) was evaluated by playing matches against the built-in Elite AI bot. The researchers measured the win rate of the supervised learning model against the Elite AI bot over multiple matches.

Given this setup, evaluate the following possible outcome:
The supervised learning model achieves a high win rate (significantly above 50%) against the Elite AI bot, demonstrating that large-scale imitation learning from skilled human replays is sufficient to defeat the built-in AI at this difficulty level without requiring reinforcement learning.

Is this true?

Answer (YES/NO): YES